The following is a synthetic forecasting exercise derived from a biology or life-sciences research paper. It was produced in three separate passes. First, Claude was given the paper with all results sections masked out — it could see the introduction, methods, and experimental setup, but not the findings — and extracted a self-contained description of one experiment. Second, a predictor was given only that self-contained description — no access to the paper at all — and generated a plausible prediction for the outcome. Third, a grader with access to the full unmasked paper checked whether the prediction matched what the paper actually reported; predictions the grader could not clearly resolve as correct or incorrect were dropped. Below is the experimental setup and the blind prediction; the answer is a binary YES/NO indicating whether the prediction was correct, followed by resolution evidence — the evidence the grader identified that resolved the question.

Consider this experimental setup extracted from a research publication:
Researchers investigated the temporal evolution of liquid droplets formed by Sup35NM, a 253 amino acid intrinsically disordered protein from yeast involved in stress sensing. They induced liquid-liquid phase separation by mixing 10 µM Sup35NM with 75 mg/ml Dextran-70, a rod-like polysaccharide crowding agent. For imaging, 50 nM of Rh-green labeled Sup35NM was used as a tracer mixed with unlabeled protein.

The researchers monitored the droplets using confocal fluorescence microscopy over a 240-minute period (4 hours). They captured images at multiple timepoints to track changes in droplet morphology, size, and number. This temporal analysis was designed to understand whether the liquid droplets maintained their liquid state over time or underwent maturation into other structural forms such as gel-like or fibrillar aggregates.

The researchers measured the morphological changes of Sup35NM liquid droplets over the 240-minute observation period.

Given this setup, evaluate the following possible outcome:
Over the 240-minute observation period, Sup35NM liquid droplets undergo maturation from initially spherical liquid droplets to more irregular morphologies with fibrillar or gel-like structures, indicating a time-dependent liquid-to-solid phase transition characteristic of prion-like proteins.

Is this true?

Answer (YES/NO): NO